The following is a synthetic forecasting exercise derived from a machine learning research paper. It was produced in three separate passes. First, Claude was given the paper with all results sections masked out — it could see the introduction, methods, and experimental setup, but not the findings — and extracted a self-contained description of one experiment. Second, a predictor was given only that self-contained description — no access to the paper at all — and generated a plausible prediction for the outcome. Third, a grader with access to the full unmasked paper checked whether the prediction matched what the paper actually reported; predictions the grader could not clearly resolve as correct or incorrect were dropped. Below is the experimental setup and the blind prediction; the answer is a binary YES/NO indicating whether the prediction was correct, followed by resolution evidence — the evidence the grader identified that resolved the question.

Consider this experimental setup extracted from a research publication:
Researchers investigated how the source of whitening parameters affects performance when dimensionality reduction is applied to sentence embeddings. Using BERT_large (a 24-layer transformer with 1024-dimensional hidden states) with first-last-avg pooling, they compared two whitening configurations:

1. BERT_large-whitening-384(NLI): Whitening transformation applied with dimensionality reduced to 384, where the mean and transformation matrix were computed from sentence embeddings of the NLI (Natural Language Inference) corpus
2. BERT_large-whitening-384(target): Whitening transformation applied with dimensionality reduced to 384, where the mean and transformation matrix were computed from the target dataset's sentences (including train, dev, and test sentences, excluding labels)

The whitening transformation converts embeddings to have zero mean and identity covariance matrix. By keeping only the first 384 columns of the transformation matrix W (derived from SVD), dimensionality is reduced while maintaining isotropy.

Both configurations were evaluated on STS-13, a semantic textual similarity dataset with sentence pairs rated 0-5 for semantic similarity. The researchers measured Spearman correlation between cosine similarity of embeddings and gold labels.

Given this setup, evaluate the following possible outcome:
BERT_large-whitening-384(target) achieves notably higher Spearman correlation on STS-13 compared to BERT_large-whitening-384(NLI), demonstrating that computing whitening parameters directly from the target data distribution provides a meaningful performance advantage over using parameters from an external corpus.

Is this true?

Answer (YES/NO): YES